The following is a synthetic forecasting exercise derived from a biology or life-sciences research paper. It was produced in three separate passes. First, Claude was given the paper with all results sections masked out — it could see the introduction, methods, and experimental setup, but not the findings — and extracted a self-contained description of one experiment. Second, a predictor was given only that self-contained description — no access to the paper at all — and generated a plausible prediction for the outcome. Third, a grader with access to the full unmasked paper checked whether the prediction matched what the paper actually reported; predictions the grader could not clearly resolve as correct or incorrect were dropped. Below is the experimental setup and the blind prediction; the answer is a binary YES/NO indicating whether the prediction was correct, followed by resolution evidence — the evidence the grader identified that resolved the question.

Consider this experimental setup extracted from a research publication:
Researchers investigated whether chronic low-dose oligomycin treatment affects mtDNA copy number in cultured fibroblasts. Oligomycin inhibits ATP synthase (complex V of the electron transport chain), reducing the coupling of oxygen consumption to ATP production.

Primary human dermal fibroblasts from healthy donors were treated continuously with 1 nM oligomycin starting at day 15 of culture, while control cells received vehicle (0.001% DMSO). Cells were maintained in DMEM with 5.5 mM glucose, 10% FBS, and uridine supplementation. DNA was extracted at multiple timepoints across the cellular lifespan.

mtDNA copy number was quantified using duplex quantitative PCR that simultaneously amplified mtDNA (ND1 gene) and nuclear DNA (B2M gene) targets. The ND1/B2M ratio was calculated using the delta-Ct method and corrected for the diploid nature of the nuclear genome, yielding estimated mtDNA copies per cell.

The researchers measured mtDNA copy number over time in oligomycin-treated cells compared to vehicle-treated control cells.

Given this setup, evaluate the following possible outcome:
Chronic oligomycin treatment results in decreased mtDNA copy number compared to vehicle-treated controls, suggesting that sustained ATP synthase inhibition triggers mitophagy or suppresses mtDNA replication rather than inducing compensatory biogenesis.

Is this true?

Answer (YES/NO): YES